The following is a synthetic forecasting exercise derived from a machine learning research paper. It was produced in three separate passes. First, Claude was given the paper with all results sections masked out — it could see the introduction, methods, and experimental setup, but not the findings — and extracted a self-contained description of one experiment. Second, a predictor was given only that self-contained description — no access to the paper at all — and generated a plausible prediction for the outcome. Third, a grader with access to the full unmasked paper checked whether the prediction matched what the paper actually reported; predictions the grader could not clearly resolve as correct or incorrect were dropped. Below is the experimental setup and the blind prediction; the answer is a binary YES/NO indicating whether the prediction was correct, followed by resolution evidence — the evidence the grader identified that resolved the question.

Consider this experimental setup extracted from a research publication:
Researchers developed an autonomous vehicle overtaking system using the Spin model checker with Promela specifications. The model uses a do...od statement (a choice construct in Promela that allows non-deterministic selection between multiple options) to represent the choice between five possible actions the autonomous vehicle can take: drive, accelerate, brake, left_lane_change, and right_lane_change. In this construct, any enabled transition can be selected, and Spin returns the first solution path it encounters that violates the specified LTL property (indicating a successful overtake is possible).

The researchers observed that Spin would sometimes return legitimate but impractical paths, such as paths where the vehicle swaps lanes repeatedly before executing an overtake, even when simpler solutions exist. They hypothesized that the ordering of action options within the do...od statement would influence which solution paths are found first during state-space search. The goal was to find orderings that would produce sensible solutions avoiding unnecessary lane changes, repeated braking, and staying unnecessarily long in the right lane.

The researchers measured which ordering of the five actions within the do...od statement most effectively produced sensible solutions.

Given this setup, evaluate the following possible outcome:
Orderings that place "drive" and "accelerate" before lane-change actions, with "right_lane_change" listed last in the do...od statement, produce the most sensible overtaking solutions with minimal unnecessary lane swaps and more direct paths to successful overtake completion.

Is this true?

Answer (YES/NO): NO